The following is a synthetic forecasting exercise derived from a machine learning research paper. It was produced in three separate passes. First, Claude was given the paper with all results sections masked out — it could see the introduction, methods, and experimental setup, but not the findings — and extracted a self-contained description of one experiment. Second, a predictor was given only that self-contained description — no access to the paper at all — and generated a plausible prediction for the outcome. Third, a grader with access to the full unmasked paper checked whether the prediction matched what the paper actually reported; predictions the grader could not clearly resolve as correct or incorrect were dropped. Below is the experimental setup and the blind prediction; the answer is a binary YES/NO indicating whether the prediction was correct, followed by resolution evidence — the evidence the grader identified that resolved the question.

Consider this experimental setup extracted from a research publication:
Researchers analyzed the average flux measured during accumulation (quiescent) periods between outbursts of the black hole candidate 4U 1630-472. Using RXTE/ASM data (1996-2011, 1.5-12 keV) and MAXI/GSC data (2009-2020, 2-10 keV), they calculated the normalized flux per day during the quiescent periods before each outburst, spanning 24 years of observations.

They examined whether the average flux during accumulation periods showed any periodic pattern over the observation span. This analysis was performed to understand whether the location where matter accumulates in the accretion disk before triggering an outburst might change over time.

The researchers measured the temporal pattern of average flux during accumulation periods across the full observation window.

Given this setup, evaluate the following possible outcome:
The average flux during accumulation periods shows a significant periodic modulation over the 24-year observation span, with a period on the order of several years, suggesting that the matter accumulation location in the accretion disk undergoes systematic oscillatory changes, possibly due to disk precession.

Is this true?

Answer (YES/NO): NO